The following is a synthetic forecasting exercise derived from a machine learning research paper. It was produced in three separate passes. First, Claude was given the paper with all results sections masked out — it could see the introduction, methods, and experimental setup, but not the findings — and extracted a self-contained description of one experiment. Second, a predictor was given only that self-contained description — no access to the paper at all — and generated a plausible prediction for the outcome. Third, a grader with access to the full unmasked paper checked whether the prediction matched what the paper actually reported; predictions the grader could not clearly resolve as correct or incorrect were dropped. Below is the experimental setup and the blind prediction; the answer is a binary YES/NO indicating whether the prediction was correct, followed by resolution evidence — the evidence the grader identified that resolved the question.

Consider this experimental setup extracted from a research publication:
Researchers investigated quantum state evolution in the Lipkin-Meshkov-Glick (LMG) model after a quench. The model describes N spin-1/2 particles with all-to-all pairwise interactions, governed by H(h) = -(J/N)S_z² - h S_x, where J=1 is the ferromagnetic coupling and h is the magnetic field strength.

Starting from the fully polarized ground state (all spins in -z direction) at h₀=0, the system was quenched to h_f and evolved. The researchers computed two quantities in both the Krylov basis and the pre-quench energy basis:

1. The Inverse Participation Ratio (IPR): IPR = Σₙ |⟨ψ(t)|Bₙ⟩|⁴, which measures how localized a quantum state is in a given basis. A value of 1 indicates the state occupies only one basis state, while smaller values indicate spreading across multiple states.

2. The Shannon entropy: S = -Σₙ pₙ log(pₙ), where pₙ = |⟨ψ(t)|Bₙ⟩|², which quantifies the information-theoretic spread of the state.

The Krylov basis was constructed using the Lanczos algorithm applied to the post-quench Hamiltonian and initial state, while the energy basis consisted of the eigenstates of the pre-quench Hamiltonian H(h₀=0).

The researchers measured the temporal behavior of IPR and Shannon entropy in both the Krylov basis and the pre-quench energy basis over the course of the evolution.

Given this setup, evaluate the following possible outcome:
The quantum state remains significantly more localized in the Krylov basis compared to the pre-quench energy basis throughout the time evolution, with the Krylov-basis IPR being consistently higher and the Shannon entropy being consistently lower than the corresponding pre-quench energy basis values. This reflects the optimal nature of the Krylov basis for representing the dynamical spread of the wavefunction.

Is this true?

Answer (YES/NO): NO